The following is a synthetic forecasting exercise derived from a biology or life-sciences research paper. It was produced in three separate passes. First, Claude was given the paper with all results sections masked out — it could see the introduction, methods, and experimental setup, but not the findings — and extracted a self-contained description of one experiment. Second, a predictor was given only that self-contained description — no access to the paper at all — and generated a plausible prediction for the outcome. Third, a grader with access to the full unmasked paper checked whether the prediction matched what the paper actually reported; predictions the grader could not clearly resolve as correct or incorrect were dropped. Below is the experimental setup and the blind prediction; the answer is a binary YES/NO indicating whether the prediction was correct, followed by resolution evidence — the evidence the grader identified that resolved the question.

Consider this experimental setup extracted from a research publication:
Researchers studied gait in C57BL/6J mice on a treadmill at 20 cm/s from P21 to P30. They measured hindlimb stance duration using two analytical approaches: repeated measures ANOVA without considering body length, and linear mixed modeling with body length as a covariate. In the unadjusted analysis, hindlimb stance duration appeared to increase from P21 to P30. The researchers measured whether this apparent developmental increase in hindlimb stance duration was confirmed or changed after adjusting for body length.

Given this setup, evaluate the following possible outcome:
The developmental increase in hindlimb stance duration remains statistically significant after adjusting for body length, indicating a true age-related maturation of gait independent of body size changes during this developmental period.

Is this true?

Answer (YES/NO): NO